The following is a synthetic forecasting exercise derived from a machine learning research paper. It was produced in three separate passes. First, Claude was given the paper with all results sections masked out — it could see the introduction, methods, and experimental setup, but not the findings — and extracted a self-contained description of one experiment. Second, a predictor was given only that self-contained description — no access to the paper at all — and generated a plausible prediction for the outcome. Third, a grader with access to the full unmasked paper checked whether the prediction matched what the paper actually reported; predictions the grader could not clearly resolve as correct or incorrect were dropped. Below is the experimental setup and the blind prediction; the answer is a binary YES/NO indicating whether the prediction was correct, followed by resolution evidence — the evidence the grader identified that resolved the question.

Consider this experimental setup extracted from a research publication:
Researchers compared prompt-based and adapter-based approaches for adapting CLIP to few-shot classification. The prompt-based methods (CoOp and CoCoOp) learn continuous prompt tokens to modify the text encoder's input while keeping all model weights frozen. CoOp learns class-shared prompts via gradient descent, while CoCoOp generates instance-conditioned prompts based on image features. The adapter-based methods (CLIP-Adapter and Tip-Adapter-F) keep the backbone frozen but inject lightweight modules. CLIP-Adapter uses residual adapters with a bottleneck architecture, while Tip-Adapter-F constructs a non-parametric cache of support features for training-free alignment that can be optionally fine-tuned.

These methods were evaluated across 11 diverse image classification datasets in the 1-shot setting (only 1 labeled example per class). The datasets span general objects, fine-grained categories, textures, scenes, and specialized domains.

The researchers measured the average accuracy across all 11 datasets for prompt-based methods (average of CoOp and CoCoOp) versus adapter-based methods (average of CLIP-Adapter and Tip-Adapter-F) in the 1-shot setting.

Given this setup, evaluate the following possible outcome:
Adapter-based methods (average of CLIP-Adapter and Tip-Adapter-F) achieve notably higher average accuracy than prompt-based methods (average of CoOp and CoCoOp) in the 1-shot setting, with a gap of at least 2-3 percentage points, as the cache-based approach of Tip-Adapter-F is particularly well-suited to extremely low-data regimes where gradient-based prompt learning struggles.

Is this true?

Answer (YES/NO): YES